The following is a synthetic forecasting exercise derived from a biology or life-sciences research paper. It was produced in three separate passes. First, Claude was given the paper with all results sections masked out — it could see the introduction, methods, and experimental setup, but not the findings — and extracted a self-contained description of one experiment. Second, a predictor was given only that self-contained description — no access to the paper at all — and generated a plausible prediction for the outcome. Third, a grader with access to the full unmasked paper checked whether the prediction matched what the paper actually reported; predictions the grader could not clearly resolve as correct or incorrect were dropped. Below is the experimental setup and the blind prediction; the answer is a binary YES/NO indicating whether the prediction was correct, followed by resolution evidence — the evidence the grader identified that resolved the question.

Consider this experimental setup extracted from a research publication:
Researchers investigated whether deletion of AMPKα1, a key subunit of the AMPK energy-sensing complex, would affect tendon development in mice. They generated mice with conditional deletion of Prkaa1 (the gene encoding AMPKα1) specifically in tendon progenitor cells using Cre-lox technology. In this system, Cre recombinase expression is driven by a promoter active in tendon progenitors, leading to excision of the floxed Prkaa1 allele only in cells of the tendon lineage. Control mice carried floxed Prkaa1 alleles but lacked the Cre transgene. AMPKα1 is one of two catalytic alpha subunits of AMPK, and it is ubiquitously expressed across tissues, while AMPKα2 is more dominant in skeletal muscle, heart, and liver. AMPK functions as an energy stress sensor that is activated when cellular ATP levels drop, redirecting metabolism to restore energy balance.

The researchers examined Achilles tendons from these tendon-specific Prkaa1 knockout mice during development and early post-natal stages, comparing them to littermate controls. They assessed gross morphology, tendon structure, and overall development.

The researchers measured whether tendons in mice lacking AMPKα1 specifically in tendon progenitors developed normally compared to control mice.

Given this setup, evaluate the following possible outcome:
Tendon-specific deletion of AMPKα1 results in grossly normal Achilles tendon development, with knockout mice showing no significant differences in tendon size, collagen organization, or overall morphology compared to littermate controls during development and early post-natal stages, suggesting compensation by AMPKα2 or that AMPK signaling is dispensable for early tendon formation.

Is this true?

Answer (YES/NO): YES